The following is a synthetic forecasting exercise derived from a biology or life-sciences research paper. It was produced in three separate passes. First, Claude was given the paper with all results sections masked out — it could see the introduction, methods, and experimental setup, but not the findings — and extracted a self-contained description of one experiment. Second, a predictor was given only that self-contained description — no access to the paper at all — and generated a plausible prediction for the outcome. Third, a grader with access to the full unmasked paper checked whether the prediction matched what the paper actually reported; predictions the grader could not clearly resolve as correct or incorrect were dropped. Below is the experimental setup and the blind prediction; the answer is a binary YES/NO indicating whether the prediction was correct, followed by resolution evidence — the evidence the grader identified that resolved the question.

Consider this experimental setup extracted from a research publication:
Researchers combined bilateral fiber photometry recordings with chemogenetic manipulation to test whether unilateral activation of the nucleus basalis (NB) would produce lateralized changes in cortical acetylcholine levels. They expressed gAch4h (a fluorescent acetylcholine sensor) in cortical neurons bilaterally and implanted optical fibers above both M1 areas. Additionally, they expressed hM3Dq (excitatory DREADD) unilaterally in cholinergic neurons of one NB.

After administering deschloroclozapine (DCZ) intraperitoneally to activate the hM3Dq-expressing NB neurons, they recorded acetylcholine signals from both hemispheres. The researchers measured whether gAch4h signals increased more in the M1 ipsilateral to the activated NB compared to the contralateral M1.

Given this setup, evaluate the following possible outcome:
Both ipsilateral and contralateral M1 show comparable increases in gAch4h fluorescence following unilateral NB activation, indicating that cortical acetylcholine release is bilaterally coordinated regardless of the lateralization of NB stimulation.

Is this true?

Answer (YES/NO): NO